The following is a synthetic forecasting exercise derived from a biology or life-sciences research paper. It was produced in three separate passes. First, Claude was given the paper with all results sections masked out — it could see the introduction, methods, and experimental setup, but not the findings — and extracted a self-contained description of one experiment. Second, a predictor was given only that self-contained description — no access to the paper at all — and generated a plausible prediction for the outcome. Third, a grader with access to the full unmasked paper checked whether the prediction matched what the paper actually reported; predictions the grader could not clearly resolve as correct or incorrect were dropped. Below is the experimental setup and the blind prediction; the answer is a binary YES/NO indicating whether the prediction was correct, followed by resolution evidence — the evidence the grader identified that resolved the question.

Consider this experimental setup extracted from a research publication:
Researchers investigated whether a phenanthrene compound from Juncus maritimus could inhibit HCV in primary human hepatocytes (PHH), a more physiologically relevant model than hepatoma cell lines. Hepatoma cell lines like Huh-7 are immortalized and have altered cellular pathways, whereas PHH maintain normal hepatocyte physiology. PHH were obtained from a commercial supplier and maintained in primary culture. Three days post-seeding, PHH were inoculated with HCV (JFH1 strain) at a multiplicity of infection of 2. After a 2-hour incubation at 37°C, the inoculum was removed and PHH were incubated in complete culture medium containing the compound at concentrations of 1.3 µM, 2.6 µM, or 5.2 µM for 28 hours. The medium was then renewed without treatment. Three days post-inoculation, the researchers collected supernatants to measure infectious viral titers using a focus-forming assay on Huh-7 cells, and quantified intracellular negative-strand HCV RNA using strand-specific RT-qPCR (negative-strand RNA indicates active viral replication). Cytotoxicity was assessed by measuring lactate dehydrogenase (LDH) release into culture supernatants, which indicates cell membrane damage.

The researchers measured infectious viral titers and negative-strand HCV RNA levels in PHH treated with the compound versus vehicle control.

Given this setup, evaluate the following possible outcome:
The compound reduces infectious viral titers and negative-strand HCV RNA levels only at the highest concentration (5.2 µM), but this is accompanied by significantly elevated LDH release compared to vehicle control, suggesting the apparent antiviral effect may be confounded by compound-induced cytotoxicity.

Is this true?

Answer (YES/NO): NO